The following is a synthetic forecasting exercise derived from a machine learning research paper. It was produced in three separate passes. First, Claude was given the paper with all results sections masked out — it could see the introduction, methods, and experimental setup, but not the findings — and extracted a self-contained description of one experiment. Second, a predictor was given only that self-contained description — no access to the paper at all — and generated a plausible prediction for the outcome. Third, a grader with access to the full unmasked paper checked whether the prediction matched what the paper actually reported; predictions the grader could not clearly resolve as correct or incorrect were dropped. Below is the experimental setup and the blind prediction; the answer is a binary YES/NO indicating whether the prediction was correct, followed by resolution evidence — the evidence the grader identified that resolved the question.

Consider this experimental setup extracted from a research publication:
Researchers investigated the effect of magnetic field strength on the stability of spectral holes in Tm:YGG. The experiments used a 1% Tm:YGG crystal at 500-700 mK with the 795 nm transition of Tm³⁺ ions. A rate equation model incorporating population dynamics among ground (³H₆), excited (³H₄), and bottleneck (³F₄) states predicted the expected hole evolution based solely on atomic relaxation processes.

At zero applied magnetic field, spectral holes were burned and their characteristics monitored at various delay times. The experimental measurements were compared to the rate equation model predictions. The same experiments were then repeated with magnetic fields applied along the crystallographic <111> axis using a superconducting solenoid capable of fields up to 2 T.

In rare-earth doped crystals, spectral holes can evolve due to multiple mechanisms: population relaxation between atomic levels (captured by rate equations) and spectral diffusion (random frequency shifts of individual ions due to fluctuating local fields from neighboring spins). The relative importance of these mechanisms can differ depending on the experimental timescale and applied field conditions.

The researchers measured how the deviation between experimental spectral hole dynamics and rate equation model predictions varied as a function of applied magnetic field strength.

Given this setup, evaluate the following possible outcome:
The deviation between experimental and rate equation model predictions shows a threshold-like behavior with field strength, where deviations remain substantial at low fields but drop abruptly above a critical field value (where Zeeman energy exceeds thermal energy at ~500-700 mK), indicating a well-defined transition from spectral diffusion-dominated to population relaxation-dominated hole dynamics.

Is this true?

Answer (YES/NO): NO